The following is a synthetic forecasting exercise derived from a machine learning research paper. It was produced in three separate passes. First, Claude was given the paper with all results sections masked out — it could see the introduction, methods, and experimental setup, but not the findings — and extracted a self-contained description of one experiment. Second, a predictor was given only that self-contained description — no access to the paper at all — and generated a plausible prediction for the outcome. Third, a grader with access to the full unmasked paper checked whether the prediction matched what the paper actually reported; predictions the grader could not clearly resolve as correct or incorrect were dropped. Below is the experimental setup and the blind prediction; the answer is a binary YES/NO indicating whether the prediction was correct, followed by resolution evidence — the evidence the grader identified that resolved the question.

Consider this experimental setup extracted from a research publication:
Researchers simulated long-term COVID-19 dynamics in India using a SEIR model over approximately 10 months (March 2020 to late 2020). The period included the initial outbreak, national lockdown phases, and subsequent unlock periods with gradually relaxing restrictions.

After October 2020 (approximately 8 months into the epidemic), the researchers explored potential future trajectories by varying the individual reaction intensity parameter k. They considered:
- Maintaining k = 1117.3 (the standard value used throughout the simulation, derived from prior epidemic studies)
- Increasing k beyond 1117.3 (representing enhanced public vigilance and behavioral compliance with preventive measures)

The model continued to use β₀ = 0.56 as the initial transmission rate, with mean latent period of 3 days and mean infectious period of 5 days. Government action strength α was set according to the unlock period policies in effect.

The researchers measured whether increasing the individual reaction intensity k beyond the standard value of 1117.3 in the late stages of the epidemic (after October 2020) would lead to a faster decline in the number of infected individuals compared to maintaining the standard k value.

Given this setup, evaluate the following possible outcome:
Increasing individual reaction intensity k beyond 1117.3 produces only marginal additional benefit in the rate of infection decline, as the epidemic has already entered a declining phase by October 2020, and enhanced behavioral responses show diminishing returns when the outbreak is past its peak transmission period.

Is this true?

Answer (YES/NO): NO